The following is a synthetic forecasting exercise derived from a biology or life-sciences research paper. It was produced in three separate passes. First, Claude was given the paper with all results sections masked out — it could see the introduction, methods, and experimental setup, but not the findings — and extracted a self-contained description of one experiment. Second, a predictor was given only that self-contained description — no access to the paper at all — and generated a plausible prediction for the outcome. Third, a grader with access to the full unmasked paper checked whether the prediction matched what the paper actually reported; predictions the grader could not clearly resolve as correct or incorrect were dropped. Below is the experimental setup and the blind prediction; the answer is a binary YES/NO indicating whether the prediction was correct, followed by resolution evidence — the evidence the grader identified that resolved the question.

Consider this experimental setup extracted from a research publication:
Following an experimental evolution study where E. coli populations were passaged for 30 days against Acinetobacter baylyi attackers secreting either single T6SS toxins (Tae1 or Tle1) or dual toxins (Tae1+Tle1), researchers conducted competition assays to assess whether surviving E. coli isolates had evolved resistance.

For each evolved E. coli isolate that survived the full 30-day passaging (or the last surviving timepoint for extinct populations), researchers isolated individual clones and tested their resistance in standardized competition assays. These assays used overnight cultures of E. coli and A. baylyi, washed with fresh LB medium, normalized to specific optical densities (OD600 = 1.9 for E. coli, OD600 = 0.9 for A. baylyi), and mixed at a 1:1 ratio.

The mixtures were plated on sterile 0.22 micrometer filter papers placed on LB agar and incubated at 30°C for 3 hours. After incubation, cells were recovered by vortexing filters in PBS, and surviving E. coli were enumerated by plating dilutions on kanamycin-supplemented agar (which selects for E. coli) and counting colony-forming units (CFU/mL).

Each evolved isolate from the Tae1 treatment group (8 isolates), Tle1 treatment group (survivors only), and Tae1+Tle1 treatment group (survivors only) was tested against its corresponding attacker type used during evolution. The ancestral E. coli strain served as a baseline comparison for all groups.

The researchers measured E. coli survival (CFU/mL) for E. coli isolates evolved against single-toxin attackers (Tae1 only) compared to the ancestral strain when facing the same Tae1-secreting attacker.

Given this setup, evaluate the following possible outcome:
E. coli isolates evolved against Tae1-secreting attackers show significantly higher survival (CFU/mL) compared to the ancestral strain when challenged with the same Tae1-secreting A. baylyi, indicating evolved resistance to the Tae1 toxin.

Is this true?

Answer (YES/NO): YES